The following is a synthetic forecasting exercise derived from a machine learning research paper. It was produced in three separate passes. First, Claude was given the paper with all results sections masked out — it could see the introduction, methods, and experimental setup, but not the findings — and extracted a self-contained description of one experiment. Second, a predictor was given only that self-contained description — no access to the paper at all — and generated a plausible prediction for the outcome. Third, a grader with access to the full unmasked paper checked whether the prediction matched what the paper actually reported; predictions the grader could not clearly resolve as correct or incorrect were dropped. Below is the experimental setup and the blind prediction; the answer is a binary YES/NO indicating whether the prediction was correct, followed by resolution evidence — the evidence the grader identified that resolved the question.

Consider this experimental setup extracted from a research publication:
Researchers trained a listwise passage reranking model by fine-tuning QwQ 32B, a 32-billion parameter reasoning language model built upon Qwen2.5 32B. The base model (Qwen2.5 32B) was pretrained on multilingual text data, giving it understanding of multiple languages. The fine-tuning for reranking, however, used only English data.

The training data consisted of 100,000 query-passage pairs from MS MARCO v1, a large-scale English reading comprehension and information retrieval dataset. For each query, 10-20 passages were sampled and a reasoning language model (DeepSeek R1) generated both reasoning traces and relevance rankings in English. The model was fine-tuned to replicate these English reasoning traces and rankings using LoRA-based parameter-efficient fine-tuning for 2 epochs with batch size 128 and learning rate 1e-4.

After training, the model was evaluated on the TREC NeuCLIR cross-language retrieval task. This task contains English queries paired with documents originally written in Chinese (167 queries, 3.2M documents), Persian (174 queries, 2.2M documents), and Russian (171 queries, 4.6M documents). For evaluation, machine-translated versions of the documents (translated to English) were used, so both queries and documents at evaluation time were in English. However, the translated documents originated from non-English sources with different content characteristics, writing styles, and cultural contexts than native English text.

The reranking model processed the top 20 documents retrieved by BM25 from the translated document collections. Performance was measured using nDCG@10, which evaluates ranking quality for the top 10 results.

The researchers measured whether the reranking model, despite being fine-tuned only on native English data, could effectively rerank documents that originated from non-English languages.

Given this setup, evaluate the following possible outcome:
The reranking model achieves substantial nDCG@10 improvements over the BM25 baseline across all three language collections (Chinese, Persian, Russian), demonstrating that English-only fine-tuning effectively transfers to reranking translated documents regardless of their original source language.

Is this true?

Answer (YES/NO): YES